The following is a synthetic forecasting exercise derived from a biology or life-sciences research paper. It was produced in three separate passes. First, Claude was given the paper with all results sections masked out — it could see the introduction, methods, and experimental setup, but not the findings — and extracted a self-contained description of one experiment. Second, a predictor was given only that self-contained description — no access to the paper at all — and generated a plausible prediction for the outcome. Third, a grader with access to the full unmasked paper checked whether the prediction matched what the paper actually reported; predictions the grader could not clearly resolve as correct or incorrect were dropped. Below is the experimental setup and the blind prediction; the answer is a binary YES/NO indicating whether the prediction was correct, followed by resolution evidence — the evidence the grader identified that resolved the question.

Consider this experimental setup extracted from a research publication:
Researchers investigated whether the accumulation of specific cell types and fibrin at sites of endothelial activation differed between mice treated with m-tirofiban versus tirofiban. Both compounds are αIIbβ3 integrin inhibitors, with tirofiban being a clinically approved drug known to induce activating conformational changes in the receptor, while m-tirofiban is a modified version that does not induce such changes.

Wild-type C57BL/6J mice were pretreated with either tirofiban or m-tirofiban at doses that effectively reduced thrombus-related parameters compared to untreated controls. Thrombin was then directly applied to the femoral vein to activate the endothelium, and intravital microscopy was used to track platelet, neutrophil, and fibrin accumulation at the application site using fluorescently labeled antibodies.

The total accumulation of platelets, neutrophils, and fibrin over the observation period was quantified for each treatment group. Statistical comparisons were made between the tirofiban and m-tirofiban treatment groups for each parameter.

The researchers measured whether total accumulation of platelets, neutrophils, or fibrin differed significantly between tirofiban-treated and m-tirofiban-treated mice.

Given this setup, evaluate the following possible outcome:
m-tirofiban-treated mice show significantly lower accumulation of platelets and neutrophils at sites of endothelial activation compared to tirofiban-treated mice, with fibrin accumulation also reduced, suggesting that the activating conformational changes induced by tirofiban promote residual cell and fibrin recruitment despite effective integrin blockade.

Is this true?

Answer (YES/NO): NO